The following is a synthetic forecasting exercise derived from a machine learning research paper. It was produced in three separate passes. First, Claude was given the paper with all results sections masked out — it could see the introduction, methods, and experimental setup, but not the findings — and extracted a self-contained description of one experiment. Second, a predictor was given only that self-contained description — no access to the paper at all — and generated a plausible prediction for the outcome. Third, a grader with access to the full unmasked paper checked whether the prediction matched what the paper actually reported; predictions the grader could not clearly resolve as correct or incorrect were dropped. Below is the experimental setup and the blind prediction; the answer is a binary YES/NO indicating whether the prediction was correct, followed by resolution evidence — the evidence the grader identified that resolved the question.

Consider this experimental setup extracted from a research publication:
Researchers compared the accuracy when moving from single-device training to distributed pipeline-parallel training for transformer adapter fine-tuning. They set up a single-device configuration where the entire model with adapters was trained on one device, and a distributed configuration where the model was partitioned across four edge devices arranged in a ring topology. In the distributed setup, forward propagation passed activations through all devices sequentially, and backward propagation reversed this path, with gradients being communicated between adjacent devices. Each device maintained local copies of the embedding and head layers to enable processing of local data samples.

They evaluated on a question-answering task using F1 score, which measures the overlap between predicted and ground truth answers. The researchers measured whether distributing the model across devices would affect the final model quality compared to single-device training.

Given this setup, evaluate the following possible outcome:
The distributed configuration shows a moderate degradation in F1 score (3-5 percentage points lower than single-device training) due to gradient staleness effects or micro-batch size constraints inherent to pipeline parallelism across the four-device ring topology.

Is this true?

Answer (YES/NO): NO